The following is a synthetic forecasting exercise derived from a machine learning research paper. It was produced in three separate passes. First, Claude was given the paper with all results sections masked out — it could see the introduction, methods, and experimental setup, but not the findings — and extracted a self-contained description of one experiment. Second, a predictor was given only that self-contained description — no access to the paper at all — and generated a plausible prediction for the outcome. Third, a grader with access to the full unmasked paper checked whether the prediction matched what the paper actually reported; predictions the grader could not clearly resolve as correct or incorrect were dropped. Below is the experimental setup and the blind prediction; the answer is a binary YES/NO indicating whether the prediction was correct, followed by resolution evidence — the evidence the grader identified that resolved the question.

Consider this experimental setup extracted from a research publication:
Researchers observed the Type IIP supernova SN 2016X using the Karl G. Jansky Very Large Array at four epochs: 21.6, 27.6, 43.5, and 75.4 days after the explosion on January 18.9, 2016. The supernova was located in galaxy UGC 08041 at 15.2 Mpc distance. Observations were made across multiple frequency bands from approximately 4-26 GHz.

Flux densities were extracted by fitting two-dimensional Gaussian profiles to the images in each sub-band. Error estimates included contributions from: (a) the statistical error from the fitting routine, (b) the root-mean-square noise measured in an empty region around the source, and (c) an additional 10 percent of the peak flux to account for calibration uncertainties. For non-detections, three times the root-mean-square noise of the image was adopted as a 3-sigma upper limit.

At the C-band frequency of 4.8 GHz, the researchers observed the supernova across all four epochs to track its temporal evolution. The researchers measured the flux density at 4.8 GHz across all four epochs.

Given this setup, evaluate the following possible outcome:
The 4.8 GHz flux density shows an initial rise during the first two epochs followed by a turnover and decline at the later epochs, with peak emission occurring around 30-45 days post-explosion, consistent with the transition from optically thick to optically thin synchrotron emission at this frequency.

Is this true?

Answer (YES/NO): NO